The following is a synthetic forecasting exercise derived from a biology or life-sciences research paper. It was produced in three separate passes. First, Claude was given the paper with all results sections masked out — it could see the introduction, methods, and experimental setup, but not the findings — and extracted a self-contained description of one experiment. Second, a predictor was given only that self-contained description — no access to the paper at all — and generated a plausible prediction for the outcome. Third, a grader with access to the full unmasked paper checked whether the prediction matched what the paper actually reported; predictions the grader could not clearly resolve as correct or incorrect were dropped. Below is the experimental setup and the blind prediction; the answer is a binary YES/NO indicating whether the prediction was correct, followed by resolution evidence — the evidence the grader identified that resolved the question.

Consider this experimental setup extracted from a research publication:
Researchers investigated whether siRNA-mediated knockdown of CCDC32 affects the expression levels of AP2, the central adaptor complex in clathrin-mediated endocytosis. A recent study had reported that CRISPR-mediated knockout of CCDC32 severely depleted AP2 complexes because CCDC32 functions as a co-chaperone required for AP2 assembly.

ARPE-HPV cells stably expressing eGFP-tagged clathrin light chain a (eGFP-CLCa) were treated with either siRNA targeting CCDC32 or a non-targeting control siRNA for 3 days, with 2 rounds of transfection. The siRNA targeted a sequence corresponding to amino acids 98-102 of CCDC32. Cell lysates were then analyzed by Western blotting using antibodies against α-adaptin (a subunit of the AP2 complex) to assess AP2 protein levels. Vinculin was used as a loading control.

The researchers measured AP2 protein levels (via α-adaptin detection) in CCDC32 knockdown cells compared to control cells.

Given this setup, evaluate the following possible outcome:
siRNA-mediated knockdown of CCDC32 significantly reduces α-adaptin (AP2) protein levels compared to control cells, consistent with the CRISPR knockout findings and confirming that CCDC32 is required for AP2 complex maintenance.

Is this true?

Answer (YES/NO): NO